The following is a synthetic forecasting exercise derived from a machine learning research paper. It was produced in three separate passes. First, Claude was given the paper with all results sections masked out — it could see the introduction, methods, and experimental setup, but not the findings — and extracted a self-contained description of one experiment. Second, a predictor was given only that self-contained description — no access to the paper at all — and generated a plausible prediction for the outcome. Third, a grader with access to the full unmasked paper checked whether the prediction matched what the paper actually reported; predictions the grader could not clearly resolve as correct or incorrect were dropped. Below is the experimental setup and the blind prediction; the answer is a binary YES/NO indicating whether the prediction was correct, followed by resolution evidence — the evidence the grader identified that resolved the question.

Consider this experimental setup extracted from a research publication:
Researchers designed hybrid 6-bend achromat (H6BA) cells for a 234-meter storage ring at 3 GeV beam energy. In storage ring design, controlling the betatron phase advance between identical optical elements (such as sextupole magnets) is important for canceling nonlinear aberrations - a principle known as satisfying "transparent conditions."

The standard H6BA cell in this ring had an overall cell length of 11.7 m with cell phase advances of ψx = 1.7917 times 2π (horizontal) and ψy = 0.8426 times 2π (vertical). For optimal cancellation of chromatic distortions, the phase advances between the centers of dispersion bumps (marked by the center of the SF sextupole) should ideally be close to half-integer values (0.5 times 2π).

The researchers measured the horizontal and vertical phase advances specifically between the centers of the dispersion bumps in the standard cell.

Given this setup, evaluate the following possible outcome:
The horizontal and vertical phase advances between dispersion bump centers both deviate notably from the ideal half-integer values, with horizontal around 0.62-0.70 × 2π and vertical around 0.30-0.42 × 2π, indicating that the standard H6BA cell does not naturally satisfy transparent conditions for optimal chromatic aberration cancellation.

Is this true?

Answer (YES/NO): NO